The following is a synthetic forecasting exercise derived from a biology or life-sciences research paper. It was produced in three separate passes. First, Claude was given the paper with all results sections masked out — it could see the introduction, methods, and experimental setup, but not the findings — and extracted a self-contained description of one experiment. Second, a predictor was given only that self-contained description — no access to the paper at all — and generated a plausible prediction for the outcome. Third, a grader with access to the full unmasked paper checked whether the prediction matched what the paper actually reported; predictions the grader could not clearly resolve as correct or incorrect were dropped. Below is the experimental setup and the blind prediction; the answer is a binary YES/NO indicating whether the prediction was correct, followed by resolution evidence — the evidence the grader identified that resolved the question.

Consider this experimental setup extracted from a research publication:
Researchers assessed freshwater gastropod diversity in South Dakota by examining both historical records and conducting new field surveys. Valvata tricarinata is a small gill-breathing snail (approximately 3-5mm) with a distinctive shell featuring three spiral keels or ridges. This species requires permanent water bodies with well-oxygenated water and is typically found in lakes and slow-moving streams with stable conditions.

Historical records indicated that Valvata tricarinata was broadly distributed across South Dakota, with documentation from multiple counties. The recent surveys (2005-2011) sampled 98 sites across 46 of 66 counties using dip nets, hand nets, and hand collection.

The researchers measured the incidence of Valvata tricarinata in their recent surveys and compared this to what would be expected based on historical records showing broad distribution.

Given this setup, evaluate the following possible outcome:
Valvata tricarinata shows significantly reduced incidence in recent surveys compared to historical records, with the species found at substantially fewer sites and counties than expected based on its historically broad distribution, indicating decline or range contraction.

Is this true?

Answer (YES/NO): NO